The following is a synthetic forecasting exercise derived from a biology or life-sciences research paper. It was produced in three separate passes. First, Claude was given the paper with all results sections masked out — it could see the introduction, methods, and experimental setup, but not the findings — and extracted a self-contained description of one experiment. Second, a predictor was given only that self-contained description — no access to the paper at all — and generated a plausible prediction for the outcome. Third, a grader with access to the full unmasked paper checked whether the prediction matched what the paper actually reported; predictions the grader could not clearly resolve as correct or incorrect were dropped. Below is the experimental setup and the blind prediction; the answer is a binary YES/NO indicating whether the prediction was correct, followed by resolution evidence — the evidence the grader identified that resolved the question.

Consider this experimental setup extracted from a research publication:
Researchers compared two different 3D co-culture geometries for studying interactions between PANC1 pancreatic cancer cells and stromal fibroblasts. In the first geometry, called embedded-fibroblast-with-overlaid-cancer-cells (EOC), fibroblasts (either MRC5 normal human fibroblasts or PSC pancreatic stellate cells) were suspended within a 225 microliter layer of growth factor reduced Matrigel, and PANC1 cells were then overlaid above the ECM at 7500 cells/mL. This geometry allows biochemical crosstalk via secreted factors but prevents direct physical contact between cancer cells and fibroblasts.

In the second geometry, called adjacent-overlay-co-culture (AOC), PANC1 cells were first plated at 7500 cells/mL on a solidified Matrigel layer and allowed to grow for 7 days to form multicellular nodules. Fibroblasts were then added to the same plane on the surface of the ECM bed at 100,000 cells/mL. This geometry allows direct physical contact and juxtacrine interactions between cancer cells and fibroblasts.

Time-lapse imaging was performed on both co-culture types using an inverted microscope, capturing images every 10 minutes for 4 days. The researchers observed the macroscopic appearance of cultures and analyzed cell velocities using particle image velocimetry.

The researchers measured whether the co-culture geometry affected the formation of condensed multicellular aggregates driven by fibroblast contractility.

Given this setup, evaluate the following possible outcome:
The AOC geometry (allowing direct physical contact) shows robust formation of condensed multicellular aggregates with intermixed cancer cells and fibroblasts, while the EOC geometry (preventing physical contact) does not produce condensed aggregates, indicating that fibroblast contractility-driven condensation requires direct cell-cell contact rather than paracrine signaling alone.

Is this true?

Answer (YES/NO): YES